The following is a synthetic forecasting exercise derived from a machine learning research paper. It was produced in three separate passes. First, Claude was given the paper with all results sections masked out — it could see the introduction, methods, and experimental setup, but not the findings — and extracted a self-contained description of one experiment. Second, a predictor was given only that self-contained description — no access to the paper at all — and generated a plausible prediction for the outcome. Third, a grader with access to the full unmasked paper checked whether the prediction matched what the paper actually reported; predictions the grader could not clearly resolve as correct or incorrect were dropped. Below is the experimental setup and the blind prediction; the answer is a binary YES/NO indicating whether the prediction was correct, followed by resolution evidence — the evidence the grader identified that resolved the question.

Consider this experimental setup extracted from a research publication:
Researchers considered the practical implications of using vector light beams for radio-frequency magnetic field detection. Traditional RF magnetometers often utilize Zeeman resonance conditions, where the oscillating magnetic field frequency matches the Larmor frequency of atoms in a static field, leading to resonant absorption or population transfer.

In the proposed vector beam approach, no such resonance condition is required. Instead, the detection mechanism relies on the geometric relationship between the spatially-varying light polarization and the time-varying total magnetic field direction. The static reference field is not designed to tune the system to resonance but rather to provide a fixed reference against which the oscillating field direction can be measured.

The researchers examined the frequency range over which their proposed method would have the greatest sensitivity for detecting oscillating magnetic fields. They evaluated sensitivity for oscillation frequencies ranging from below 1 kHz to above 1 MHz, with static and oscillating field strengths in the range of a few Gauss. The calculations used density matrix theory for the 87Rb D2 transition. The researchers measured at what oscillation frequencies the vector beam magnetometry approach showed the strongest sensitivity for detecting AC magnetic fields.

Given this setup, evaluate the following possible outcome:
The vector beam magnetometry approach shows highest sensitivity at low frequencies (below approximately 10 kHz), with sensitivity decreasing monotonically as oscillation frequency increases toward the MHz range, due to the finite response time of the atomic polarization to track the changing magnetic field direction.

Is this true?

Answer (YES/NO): NO